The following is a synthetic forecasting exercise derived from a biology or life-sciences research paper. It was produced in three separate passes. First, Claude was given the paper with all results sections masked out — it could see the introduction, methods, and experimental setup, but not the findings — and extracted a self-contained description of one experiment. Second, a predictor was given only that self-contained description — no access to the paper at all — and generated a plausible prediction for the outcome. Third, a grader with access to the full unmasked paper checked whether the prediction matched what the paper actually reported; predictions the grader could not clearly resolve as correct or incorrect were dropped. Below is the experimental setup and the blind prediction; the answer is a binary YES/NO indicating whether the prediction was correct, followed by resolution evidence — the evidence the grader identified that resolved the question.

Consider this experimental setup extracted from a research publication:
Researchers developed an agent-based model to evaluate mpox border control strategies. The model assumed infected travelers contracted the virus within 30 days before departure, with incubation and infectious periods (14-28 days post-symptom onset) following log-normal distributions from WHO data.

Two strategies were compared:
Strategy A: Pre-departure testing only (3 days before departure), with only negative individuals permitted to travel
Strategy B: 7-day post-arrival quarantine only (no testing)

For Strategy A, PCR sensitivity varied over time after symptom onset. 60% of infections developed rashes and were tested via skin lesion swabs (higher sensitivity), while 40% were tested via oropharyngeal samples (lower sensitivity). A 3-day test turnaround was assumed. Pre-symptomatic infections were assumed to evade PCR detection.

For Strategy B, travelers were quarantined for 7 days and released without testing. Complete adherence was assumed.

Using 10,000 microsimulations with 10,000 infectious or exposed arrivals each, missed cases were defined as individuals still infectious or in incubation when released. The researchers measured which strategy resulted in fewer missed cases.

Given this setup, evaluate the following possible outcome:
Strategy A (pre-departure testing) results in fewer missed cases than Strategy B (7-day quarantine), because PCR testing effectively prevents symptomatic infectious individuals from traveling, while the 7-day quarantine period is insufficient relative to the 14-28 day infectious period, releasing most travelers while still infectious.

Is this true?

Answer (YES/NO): YES